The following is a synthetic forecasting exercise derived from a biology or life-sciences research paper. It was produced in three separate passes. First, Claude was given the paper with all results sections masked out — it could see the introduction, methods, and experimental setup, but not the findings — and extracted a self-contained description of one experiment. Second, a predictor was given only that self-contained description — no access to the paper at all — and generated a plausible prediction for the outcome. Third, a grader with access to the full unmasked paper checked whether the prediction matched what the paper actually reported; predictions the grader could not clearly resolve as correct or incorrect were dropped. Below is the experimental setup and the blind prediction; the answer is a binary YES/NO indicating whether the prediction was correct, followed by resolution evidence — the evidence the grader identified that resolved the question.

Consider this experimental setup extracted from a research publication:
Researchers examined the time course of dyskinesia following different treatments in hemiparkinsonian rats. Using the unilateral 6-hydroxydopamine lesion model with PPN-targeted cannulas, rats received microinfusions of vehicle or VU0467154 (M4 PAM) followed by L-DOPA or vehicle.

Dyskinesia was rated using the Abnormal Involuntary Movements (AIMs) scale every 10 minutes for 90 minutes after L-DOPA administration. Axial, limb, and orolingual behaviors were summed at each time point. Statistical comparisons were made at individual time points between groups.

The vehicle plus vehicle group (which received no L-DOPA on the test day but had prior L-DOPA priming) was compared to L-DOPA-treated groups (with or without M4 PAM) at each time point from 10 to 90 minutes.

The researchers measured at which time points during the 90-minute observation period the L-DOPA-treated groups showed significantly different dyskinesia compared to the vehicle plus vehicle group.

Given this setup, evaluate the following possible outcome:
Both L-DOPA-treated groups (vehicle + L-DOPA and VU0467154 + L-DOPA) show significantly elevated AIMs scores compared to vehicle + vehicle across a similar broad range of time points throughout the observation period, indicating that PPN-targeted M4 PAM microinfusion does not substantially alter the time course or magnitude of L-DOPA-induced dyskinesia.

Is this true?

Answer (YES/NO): NO